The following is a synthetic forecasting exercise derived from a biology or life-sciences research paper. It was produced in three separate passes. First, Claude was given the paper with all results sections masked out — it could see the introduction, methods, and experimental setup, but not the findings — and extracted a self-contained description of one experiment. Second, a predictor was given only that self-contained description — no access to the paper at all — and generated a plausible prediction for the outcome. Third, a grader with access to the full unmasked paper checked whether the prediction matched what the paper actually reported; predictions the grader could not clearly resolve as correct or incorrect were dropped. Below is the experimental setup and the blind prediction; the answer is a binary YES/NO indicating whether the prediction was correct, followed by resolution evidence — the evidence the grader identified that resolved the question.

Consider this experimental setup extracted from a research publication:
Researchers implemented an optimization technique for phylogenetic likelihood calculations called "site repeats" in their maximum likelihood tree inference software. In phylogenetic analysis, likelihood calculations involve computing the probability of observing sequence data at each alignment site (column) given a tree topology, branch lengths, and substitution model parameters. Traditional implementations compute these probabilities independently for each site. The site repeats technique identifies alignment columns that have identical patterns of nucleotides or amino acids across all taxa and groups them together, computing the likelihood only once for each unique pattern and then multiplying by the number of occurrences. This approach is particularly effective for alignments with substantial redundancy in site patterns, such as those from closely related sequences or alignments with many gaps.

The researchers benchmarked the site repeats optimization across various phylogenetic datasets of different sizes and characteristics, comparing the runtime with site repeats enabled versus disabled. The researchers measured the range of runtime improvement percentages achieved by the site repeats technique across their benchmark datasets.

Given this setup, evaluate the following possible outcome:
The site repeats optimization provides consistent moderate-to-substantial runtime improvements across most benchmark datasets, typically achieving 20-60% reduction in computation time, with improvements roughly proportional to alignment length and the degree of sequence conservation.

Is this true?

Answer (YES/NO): NO